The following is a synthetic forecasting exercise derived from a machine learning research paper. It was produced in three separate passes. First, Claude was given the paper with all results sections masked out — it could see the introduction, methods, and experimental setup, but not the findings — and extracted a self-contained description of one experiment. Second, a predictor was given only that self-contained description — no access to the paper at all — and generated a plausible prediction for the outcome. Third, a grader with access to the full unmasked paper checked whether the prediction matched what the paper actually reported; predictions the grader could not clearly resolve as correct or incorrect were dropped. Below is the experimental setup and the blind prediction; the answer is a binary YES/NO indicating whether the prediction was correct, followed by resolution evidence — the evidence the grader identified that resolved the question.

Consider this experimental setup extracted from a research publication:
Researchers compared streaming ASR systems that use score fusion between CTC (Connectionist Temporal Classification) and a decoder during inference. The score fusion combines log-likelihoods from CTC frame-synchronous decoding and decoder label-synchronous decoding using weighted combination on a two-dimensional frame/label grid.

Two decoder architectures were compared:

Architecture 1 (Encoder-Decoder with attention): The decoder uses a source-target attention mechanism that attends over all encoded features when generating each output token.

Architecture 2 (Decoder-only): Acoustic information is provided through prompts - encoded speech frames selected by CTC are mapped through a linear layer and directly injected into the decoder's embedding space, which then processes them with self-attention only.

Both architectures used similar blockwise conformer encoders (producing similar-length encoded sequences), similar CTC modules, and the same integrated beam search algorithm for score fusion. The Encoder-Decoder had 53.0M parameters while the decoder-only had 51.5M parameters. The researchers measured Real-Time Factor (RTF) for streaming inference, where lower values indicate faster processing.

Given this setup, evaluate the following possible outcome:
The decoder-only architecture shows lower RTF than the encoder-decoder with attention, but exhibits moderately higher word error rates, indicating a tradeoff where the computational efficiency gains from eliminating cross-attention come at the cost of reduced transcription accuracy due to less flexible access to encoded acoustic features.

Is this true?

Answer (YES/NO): NO